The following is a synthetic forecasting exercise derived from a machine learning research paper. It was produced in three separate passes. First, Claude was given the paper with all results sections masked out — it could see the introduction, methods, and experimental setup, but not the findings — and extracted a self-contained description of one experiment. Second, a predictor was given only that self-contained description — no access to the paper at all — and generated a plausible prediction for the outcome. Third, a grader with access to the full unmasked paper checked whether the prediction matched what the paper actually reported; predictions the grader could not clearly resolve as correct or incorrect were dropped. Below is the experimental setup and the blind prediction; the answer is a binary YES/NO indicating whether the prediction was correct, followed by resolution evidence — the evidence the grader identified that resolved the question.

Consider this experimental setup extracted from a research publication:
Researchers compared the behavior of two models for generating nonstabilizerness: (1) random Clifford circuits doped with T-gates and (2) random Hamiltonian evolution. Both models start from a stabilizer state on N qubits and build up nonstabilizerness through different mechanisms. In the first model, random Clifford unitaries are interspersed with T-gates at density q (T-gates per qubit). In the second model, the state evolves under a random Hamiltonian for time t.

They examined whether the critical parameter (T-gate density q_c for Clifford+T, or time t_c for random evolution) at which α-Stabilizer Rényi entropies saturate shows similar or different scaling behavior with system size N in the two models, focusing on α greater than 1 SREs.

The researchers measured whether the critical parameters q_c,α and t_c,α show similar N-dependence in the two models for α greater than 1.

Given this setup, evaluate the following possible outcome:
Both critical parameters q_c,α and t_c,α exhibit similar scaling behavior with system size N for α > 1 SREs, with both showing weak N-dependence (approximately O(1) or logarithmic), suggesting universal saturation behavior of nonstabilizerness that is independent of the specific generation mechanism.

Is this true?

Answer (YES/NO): NO